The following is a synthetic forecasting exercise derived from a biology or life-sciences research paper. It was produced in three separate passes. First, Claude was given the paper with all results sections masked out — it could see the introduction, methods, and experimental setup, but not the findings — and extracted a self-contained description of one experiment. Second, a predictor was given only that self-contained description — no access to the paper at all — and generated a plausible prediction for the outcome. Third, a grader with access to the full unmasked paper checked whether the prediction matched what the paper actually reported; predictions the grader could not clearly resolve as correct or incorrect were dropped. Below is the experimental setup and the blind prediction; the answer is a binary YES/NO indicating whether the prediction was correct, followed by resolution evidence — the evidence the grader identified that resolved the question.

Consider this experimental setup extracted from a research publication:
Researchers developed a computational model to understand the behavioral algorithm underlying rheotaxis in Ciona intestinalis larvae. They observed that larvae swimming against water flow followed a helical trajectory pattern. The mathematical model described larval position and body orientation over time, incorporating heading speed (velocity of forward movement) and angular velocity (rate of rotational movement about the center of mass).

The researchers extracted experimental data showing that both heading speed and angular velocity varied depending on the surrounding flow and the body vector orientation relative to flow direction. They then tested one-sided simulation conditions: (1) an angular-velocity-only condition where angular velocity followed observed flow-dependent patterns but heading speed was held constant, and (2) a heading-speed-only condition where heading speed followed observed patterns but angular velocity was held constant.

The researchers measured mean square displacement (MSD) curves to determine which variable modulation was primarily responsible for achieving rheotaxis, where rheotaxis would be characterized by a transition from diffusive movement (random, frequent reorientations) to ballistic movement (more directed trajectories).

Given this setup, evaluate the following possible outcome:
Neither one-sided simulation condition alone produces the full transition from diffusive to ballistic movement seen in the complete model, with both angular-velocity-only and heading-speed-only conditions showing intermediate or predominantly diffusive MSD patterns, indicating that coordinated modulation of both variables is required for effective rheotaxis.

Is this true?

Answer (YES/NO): NO